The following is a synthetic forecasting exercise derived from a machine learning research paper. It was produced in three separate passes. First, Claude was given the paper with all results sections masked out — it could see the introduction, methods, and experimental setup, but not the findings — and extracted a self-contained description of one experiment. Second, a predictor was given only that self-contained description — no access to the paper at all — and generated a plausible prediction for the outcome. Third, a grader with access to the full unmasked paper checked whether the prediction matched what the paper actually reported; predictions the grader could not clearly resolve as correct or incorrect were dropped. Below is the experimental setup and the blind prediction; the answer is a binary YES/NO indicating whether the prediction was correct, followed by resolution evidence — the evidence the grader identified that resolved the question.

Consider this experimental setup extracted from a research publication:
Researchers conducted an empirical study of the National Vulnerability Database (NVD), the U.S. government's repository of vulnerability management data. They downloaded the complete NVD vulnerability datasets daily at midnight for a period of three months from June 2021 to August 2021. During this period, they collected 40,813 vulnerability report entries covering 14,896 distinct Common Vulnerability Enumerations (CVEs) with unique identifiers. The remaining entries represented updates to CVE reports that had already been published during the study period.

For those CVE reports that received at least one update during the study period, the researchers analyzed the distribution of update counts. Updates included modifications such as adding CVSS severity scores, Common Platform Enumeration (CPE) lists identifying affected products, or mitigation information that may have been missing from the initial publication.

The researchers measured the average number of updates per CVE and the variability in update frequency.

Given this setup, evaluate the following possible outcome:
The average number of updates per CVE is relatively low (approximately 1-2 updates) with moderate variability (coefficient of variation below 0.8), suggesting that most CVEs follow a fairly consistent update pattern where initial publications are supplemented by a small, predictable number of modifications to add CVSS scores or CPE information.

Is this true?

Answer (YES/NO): NO